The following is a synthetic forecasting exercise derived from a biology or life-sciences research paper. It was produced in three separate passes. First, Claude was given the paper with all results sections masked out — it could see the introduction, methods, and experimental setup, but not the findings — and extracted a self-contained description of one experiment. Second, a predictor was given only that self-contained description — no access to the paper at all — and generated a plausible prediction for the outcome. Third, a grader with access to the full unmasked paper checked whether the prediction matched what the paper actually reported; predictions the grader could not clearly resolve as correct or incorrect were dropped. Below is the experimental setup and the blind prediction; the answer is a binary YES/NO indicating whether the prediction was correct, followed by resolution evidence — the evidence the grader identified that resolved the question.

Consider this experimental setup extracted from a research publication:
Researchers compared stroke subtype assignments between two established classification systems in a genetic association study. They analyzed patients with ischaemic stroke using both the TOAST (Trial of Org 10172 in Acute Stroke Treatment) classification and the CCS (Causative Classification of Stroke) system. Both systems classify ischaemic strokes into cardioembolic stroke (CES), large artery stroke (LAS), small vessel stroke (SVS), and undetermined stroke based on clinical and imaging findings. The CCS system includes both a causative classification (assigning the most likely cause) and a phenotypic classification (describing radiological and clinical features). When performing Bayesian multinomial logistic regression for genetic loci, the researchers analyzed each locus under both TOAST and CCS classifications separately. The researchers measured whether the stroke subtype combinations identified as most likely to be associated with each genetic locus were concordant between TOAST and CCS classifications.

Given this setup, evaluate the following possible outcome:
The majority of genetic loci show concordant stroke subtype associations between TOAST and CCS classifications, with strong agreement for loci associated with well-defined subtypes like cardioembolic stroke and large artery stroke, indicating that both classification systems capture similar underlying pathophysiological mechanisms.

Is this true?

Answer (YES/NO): NO